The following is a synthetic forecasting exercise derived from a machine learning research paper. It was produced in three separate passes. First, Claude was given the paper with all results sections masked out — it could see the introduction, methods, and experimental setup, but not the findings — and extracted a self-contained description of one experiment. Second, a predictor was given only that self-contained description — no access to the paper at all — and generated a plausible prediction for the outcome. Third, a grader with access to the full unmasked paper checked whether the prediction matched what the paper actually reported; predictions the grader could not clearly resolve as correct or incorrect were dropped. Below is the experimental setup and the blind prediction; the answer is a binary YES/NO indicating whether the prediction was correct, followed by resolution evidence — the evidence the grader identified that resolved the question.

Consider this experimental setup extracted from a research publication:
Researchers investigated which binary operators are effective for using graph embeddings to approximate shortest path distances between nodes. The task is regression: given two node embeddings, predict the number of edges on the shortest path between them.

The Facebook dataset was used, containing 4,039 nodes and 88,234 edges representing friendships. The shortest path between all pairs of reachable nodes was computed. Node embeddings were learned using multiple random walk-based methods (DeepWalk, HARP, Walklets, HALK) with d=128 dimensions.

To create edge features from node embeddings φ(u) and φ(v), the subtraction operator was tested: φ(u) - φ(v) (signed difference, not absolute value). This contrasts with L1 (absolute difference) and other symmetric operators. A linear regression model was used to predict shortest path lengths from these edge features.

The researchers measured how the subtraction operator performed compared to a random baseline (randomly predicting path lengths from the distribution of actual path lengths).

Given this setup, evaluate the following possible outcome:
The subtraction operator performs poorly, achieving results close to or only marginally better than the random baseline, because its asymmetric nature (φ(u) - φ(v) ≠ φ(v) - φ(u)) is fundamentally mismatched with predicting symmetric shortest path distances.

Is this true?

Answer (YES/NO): YES